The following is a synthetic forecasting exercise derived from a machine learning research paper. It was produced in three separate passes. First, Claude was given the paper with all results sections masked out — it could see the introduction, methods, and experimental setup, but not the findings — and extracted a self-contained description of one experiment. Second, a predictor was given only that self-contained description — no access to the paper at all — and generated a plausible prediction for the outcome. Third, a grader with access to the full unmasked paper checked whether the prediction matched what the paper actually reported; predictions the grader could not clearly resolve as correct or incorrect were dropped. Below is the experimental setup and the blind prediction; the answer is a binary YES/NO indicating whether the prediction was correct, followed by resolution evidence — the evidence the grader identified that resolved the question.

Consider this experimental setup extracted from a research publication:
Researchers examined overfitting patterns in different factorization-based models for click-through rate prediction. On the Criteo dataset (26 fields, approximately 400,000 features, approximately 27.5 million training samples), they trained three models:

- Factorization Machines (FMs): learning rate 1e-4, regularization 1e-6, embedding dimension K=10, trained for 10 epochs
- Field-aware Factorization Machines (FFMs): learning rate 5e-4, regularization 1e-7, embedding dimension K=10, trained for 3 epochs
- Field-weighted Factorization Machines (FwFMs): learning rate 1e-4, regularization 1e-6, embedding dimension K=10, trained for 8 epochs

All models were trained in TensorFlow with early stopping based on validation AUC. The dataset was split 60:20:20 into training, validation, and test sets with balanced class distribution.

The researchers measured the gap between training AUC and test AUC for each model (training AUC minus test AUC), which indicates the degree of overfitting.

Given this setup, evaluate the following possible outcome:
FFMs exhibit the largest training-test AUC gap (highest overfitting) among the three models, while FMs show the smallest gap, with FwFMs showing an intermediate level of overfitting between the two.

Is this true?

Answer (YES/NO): YES